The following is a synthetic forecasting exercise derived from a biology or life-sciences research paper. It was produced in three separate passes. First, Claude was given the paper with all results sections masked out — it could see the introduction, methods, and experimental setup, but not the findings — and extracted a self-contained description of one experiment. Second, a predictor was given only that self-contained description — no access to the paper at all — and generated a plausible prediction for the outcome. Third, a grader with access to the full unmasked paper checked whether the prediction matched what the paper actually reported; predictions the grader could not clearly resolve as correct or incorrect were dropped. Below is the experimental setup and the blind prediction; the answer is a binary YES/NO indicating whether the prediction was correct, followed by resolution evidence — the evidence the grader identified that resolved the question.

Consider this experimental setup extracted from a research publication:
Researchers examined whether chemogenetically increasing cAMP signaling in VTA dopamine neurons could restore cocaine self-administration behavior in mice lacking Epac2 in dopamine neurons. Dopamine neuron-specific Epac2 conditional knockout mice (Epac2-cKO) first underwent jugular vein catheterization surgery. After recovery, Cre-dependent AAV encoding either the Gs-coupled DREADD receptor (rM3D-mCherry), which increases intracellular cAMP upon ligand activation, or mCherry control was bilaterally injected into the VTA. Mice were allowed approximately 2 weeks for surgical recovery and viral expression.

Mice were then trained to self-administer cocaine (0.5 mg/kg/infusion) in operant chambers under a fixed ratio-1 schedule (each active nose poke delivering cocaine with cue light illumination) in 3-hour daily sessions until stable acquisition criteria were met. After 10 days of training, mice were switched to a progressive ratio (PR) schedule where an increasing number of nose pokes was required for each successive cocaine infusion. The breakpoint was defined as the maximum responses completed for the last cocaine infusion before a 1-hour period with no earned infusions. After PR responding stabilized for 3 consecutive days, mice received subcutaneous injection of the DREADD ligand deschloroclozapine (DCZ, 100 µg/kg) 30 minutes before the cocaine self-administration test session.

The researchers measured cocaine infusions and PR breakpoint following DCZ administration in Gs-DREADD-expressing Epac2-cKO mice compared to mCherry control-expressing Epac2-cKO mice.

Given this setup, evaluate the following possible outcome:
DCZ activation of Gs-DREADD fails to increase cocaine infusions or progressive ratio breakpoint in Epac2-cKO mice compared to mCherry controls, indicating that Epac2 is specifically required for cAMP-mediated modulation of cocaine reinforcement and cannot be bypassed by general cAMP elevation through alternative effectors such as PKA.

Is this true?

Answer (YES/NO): NO